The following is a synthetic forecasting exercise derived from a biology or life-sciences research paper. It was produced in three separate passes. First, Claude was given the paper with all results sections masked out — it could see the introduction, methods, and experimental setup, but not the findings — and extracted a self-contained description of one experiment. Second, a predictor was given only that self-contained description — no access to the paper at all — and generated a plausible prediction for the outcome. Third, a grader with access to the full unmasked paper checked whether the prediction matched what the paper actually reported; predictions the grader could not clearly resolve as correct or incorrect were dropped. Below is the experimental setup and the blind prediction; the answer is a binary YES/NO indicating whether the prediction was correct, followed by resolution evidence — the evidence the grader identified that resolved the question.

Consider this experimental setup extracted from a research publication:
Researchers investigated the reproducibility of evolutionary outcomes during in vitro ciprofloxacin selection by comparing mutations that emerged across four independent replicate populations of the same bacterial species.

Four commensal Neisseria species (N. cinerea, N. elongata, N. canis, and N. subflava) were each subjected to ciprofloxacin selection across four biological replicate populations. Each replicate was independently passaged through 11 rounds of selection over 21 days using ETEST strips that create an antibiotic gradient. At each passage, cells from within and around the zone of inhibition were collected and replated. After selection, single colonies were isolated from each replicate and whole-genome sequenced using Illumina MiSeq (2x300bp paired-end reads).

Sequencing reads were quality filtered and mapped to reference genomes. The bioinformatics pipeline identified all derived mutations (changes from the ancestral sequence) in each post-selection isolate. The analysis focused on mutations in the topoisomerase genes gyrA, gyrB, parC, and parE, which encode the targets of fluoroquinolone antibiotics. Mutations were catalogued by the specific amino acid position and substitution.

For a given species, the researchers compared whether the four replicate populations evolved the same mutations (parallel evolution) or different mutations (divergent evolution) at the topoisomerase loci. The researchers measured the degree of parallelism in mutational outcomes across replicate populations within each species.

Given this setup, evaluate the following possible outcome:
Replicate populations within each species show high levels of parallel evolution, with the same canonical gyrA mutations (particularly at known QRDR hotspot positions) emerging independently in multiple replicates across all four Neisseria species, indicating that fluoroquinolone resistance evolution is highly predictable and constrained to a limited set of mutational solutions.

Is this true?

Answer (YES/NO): NO